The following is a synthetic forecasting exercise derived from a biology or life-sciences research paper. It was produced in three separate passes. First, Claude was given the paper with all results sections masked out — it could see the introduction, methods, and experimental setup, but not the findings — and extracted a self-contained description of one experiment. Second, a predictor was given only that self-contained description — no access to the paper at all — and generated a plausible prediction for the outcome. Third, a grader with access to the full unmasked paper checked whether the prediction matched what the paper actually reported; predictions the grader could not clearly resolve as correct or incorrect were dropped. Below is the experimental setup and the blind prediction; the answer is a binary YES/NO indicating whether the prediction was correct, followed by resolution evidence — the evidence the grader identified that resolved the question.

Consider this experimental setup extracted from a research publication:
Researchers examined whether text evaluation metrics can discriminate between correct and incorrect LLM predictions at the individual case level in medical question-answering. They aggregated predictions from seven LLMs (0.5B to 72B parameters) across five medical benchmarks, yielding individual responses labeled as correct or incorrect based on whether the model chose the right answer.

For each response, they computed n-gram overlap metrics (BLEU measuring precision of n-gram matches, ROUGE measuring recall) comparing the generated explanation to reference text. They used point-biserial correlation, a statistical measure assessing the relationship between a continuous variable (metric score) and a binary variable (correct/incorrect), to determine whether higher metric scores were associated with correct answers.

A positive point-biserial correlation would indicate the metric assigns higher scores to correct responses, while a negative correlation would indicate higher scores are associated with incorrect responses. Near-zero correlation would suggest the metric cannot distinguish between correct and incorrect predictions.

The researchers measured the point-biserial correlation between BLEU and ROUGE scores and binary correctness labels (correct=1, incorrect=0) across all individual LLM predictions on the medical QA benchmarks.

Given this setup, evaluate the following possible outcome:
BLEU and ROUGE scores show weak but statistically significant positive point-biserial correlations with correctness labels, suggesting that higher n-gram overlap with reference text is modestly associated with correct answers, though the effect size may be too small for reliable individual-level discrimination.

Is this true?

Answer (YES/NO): NO